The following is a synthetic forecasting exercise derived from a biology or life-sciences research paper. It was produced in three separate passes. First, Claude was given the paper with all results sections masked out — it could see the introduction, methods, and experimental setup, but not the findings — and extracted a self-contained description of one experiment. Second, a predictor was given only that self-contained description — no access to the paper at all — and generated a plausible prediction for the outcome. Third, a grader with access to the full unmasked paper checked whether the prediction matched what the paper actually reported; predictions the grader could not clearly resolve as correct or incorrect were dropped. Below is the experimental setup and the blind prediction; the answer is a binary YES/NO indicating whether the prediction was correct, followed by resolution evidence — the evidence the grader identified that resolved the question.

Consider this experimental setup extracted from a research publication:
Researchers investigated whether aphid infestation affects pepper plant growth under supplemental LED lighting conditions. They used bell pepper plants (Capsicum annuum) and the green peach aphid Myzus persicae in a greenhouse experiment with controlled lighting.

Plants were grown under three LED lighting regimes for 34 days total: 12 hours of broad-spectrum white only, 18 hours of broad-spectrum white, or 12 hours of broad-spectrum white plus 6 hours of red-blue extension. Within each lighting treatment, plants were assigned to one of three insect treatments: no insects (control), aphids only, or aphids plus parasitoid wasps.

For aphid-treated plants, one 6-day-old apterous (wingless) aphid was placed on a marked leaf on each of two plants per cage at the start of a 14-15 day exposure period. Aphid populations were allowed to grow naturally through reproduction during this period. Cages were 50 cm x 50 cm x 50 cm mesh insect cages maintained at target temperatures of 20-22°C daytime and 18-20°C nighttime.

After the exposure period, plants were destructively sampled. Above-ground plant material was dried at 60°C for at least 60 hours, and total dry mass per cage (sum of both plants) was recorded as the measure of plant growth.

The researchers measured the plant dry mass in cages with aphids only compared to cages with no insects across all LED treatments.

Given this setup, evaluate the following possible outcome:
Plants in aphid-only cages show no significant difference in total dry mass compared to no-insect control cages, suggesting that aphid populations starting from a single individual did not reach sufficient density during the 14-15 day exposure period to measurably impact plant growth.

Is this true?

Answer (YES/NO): YES